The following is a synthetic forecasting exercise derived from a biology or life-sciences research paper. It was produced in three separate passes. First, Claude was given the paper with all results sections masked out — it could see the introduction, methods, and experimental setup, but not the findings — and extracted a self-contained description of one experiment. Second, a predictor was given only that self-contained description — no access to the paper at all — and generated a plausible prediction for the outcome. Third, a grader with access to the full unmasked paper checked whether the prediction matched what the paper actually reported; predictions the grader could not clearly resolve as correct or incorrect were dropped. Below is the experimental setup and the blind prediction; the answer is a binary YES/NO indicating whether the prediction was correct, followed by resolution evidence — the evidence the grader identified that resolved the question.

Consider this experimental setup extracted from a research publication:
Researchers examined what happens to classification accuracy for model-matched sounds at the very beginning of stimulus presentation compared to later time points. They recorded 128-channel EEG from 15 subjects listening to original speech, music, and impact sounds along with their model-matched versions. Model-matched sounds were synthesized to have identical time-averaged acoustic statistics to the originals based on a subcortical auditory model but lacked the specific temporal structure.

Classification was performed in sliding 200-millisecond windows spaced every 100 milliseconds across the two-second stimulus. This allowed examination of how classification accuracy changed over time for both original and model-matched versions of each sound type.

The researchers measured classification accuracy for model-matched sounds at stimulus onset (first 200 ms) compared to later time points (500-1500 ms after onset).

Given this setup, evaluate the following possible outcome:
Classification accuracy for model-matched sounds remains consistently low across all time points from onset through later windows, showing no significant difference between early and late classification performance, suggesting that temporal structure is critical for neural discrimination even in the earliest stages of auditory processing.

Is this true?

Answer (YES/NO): NO